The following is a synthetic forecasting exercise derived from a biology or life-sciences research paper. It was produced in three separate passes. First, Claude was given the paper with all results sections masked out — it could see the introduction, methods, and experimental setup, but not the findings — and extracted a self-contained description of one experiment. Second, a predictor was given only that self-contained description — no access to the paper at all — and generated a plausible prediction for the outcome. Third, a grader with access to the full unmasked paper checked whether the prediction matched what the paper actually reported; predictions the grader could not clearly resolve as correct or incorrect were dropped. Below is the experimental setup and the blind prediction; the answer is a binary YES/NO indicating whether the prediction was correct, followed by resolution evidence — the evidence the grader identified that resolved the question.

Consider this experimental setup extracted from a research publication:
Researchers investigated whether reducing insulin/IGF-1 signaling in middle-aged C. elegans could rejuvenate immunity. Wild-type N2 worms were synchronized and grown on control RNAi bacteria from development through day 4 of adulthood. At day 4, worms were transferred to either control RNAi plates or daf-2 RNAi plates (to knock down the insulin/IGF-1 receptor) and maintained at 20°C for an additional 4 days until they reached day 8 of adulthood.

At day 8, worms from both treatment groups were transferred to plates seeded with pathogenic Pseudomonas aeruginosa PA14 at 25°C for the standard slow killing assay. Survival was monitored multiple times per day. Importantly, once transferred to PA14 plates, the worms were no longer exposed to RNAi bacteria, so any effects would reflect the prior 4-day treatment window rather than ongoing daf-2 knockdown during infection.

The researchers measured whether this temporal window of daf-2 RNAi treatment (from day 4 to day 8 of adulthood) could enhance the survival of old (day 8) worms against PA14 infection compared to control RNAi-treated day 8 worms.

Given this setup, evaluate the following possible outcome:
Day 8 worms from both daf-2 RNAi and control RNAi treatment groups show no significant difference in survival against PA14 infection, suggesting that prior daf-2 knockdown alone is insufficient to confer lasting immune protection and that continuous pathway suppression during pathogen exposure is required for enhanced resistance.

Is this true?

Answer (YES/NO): NO